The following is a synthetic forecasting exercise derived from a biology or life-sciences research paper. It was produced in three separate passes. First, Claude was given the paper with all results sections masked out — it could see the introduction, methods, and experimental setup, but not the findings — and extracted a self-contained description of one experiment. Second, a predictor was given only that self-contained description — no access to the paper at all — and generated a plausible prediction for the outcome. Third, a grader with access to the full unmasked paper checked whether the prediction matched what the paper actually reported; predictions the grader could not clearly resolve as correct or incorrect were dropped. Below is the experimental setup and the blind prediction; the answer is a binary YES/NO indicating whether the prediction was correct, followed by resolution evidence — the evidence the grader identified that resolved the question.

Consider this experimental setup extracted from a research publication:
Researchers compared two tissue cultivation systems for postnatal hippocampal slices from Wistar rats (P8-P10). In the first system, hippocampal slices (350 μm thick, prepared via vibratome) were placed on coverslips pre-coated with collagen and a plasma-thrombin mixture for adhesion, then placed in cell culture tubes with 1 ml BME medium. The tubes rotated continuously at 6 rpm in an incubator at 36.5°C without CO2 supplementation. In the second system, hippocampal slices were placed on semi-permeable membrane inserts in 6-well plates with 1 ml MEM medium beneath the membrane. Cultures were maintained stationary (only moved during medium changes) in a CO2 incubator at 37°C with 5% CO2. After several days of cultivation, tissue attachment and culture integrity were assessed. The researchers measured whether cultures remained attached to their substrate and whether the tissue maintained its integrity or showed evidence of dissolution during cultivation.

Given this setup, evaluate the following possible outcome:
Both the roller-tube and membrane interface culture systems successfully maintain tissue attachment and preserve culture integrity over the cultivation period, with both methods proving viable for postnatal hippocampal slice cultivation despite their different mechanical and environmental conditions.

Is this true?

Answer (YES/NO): NO